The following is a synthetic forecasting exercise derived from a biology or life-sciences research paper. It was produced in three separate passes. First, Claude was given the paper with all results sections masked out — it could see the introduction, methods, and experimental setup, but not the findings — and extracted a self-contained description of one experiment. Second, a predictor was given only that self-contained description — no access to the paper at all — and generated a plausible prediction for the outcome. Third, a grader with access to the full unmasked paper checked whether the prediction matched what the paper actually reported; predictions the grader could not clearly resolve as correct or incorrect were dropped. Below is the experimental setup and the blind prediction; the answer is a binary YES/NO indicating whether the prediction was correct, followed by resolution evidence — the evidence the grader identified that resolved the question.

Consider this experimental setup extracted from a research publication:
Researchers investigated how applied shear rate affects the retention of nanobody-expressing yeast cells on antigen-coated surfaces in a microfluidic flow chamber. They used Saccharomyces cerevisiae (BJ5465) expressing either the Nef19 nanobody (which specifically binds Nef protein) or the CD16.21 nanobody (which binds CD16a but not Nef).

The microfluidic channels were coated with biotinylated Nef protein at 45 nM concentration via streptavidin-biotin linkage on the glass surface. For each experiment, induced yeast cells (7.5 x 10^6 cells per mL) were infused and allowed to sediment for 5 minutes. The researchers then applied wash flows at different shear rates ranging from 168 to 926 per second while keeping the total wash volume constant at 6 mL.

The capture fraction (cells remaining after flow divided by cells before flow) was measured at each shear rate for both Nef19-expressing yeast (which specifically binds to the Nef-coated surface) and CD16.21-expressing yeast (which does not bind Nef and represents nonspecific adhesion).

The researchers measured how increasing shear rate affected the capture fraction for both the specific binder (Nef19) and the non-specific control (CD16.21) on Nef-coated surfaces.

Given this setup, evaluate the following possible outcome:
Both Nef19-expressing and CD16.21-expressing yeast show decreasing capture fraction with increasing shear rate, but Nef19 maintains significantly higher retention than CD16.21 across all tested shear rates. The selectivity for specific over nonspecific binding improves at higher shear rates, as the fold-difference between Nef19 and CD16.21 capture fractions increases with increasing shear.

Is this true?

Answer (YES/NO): NO